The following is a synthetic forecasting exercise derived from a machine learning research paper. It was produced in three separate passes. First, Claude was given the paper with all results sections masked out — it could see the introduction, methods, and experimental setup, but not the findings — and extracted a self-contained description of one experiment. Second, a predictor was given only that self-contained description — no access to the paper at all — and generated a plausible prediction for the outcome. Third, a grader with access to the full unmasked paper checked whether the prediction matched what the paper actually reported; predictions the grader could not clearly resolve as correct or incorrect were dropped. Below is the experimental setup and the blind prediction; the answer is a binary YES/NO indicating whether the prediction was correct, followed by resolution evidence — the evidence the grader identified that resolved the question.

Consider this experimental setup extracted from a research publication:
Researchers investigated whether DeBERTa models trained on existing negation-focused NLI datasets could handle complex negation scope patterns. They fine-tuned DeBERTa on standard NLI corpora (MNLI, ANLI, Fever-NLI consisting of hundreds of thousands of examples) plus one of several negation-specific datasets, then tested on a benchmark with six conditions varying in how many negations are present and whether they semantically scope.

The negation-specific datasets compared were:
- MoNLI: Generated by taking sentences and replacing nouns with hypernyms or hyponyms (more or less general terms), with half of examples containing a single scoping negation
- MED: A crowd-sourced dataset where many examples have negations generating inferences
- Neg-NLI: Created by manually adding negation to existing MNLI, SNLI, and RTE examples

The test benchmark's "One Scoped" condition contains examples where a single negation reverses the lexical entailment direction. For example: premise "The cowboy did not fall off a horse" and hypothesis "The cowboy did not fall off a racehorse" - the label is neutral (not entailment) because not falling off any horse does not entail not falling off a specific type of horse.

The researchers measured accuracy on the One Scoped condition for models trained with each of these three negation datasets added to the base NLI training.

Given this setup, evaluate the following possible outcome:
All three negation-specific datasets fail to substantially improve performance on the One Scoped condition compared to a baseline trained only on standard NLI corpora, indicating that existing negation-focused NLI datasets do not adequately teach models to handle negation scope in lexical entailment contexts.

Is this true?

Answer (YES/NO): NO